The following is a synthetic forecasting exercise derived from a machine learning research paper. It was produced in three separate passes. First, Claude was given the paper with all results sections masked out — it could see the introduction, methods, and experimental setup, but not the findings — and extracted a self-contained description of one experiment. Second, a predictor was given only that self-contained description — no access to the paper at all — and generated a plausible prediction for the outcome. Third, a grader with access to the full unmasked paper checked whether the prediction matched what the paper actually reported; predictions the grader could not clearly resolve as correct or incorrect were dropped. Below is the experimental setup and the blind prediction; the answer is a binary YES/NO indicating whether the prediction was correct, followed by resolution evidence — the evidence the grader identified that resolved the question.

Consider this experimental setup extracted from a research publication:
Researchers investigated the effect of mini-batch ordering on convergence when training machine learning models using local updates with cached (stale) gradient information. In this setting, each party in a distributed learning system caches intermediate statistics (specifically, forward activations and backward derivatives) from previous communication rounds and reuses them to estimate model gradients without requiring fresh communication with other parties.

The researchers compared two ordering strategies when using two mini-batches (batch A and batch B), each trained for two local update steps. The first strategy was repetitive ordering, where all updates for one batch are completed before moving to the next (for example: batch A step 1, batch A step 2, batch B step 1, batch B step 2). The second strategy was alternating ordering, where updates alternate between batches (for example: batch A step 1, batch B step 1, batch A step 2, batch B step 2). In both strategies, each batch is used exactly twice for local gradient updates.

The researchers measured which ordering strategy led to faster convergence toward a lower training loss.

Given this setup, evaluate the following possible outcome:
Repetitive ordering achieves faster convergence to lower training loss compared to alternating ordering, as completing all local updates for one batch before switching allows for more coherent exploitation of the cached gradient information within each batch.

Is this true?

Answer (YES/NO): NO